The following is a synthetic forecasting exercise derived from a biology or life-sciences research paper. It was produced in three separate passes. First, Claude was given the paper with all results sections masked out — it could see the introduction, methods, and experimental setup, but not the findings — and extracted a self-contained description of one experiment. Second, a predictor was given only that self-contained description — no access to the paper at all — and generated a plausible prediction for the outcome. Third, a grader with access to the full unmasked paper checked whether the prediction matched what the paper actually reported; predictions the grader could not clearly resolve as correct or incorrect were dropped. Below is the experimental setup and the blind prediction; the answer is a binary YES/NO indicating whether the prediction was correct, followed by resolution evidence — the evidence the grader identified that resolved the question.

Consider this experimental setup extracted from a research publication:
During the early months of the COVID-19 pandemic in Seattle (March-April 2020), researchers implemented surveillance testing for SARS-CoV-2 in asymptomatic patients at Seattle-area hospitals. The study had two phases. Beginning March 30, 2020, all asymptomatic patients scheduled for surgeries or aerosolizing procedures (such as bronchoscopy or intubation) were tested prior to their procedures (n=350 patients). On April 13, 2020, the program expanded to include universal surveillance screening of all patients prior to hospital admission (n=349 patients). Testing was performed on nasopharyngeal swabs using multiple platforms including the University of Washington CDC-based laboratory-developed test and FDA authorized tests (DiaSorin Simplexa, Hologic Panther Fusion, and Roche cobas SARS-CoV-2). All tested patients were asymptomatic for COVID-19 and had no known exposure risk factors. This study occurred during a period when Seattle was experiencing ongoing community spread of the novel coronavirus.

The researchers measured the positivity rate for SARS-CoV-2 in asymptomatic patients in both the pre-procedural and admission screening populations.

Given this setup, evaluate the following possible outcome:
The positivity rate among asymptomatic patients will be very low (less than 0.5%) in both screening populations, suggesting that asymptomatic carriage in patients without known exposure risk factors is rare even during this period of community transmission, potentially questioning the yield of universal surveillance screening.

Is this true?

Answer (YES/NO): NO